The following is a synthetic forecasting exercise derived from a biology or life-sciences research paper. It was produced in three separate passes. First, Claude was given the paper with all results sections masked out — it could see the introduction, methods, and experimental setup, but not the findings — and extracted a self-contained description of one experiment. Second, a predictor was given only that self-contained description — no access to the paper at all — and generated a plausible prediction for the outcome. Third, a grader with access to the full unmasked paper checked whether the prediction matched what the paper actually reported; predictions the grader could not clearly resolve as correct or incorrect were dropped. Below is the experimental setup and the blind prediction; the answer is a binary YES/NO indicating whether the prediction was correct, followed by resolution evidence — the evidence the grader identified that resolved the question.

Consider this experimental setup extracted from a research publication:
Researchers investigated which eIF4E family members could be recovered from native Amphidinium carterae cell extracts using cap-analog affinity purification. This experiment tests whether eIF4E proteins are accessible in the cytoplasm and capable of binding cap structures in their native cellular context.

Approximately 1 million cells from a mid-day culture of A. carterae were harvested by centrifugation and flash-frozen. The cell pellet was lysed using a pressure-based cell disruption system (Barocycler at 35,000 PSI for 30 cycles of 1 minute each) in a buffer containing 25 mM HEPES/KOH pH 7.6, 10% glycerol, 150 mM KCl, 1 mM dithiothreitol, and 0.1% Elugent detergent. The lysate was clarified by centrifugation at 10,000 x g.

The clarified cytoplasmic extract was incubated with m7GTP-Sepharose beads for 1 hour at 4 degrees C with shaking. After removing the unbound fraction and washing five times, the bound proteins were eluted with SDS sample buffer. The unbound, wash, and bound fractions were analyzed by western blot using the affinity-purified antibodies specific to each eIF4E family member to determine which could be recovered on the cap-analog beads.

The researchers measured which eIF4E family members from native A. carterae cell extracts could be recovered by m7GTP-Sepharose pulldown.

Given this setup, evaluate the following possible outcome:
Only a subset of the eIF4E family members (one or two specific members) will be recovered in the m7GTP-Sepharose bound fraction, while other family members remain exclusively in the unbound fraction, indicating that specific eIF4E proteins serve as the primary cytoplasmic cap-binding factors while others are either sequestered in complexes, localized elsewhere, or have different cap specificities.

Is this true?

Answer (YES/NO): YES